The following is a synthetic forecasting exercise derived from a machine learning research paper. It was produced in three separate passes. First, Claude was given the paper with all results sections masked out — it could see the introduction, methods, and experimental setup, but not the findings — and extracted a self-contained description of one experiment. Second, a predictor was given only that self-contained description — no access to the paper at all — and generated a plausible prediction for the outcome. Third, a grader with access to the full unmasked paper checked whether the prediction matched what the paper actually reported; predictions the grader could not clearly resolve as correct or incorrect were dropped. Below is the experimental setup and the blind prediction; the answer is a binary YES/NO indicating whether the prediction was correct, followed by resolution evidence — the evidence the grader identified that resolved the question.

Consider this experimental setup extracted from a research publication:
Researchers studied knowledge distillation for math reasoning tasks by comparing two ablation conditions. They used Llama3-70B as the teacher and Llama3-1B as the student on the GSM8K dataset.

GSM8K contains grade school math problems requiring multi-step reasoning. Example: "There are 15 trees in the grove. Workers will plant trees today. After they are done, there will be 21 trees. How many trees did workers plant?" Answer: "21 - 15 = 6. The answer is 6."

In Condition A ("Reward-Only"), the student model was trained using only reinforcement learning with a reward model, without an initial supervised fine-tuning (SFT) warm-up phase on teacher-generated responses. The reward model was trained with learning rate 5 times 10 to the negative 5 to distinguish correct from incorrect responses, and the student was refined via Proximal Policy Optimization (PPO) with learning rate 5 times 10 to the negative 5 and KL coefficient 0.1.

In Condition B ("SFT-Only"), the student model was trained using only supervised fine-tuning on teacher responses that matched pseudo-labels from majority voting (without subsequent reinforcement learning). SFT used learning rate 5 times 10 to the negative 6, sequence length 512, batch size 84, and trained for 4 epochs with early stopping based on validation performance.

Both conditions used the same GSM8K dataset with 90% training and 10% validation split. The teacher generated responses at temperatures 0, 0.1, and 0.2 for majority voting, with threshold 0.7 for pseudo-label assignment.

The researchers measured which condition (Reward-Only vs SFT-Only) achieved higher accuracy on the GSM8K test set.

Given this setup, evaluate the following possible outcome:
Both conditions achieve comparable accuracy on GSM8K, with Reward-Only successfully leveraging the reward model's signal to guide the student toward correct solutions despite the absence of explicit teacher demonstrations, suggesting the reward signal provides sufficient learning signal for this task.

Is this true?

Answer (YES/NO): YES